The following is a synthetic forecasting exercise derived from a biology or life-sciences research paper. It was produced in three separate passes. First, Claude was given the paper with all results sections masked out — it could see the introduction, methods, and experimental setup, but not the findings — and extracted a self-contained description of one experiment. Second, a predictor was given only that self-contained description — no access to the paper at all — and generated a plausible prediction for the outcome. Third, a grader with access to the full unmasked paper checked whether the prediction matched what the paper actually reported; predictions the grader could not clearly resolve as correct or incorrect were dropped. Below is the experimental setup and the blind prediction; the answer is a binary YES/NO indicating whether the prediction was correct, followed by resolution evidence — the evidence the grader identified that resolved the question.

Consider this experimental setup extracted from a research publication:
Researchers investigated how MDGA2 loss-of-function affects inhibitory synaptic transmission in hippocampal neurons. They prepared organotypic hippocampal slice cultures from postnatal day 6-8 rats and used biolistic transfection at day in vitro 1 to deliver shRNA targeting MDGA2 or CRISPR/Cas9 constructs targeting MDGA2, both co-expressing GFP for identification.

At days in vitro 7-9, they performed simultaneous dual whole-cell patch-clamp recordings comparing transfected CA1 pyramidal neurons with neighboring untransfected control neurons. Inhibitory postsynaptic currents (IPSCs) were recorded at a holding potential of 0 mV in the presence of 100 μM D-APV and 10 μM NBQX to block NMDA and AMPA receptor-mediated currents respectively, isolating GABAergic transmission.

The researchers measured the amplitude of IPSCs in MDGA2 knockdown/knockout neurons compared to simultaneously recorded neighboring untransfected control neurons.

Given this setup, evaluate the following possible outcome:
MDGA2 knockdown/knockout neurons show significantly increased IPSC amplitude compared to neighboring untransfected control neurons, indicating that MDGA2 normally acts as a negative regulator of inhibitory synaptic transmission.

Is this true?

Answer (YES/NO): YES